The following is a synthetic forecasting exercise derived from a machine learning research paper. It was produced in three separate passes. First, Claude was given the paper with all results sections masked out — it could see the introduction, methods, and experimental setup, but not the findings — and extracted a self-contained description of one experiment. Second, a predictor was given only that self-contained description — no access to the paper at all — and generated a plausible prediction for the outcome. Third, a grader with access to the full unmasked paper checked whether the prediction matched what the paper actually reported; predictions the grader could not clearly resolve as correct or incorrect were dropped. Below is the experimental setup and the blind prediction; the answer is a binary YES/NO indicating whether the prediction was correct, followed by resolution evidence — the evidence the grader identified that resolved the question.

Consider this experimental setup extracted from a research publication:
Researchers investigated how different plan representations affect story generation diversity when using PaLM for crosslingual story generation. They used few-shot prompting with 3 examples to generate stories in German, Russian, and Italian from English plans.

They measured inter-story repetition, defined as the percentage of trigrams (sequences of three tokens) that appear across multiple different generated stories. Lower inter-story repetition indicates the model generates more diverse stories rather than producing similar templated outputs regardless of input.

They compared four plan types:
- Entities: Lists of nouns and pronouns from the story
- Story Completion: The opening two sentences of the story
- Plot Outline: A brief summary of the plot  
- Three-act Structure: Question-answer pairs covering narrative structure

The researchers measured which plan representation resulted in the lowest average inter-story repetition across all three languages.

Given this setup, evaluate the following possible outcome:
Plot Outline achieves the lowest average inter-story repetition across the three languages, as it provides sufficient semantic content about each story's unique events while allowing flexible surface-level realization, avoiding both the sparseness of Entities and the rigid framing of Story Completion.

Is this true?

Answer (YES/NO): NO